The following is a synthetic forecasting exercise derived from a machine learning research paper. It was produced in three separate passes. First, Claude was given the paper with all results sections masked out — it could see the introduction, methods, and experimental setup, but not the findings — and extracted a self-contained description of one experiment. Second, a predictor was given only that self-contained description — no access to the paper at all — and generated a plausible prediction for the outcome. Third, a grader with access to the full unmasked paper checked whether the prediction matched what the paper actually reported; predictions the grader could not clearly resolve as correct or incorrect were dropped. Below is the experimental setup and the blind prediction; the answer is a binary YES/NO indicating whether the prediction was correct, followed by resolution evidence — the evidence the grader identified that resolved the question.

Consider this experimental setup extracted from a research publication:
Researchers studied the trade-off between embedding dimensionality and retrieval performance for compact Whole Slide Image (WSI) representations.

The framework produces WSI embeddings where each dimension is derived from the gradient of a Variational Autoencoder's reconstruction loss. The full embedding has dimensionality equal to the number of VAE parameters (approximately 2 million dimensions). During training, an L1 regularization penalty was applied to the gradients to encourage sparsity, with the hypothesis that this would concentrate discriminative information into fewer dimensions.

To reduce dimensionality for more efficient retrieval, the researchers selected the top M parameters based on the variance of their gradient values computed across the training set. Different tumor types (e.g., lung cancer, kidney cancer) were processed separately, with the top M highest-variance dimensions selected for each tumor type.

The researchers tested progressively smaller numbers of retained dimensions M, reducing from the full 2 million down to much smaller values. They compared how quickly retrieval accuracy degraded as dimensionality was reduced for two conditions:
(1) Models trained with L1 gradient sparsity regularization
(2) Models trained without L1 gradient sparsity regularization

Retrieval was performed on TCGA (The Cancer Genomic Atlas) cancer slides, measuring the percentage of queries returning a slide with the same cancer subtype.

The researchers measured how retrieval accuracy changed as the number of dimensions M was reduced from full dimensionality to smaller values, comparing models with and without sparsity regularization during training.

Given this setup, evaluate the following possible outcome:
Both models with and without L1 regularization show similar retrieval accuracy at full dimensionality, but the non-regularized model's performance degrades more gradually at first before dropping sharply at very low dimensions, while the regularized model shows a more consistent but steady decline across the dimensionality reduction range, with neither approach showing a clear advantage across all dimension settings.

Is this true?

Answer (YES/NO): NO